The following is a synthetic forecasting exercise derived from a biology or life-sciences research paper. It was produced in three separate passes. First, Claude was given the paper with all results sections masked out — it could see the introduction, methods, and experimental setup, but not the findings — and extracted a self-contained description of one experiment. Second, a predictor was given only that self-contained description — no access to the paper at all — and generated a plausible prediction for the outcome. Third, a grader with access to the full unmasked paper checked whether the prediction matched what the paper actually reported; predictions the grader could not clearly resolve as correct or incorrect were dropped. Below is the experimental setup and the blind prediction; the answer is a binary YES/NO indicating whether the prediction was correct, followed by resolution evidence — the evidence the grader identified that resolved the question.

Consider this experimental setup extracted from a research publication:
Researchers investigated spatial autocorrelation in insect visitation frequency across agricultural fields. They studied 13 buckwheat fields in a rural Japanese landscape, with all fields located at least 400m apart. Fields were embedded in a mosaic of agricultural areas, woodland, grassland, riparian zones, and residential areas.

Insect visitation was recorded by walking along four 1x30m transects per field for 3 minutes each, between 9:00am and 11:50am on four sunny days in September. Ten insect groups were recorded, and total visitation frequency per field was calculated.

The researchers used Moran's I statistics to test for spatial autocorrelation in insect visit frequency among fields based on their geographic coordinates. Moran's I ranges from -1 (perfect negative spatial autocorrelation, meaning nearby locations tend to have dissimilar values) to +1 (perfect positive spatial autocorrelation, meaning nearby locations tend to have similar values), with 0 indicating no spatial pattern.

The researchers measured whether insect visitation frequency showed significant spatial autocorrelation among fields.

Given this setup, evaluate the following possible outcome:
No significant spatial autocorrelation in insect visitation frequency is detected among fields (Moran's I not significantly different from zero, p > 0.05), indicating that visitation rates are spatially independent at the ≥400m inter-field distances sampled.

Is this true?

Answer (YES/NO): YES